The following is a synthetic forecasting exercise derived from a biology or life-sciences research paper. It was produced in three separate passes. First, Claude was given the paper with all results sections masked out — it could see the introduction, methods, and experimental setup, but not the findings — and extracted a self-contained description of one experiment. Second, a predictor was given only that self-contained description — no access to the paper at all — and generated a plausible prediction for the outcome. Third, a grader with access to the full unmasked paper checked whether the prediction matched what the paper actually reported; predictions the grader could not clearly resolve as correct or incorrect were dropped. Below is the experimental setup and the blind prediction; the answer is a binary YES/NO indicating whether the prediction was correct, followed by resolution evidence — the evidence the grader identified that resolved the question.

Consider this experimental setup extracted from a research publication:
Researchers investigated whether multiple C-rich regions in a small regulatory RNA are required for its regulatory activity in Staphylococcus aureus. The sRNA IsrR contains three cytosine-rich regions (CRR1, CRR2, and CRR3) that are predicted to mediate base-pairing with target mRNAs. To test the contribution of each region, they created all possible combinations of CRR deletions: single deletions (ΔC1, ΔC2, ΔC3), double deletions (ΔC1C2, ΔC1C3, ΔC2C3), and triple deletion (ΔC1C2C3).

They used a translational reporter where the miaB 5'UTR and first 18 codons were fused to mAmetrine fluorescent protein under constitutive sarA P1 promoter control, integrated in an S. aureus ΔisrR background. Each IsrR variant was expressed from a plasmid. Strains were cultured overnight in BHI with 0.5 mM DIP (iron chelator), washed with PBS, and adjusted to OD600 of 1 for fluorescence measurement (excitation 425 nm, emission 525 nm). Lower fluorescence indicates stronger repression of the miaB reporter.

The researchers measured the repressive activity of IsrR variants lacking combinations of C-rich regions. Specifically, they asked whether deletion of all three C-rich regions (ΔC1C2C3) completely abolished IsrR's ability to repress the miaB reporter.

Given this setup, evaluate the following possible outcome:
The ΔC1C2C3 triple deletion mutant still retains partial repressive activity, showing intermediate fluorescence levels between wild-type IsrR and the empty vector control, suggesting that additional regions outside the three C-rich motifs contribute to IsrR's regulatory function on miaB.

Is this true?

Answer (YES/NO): NO